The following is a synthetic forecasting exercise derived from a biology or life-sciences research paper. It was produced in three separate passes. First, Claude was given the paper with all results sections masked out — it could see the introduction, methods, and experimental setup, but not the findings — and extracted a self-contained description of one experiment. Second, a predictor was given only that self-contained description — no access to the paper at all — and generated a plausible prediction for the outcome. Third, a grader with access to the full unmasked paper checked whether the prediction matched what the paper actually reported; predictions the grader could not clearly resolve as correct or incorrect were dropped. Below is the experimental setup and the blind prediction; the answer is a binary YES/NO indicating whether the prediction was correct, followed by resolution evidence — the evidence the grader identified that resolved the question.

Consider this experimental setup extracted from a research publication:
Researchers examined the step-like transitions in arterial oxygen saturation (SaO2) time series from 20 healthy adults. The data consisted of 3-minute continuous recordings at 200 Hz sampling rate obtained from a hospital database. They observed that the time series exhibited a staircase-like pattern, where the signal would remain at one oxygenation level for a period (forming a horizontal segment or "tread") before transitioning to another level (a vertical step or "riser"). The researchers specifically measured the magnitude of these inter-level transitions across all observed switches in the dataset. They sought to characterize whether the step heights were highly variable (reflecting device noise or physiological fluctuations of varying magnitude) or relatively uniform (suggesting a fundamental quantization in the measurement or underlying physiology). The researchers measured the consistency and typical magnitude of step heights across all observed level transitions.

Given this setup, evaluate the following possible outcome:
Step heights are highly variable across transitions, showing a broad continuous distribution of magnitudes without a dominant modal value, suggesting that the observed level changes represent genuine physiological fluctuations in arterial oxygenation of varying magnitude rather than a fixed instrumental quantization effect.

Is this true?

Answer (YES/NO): NO